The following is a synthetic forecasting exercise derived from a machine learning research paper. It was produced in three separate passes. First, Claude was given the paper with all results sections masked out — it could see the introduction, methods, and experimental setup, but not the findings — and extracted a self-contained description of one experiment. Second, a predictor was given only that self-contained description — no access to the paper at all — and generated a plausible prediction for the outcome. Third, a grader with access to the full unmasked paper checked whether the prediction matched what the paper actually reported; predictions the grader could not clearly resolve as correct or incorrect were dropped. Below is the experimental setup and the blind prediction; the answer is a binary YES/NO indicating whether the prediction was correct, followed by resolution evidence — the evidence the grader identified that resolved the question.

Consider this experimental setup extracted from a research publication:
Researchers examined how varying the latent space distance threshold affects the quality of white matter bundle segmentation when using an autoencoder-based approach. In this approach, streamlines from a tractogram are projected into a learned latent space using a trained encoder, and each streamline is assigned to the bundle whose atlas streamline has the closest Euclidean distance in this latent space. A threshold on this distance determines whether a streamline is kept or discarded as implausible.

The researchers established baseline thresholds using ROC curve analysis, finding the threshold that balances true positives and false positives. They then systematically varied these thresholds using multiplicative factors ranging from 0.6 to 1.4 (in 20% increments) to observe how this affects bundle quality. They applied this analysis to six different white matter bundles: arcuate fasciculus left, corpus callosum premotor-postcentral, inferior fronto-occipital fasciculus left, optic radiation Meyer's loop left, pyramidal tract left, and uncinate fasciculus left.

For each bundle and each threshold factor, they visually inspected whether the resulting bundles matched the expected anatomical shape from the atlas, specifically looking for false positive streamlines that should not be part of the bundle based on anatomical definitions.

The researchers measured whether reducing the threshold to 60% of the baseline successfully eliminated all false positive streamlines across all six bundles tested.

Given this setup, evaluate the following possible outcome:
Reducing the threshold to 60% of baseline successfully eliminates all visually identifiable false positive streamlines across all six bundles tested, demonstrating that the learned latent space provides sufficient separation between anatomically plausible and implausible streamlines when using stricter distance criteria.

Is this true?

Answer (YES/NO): NO